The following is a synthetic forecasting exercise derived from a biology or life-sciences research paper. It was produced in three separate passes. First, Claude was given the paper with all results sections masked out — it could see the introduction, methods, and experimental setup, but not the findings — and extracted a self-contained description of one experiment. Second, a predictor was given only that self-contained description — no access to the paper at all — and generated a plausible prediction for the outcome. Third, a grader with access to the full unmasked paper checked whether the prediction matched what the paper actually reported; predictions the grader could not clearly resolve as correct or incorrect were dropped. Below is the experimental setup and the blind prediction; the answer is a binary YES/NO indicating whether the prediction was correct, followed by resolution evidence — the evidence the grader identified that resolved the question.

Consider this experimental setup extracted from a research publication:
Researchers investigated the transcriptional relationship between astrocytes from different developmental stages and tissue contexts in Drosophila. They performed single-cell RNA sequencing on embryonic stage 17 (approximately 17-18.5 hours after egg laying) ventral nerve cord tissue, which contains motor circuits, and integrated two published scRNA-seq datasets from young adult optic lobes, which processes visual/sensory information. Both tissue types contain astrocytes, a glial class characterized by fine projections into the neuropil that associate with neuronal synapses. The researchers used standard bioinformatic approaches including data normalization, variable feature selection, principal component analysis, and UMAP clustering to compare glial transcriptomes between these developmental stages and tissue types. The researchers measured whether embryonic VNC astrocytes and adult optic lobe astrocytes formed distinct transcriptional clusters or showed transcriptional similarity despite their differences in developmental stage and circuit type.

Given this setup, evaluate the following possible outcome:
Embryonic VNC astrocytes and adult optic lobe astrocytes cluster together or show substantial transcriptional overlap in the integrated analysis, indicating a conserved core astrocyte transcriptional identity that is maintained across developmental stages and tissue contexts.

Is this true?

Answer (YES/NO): YES